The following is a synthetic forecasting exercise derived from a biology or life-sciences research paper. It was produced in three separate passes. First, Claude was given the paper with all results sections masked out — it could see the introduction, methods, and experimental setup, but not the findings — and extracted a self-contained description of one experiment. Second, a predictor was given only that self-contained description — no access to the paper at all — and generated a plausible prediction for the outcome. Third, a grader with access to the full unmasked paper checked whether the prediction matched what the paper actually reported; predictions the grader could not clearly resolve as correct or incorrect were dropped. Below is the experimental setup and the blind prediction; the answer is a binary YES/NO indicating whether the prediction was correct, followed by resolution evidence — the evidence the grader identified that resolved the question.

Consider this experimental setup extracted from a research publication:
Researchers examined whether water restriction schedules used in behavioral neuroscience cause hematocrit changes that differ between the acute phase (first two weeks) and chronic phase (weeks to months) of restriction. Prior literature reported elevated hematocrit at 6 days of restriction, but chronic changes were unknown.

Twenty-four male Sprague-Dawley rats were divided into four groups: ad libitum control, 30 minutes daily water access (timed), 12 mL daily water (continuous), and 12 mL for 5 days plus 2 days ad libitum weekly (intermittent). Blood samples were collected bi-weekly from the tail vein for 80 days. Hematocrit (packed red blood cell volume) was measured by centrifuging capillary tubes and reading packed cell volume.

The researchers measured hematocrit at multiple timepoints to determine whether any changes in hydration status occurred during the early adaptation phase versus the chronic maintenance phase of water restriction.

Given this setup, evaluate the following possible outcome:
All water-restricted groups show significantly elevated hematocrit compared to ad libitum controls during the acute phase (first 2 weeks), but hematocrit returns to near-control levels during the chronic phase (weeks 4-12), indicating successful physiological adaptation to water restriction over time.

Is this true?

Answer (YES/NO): NO